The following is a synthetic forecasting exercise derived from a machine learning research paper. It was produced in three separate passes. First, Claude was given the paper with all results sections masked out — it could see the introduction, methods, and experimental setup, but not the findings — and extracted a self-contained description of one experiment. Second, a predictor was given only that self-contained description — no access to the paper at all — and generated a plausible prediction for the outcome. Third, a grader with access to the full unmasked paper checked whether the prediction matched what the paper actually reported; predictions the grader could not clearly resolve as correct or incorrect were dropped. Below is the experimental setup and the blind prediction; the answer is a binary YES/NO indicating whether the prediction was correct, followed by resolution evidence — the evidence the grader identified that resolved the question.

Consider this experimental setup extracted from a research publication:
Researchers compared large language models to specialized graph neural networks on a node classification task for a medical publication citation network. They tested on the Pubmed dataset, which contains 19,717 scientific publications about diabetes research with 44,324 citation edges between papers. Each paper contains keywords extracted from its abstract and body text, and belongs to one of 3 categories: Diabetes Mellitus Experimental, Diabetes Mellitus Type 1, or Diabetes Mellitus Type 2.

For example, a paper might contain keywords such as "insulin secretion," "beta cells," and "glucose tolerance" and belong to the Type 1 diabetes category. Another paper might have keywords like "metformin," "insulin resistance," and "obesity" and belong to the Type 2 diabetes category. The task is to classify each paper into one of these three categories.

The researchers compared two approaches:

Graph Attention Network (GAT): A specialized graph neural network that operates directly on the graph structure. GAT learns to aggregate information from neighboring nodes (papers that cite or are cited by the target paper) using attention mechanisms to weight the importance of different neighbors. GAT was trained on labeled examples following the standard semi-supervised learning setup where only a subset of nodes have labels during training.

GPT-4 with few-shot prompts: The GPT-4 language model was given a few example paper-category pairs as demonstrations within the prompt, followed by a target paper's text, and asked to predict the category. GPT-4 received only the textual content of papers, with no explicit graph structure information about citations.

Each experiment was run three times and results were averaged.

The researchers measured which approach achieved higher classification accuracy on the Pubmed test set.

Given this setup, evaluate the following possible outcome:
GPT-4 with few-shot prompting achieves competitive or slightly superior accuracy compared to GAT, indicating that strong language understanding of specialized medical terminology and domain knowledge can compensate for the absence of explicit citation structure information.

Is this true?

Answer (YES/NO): YES